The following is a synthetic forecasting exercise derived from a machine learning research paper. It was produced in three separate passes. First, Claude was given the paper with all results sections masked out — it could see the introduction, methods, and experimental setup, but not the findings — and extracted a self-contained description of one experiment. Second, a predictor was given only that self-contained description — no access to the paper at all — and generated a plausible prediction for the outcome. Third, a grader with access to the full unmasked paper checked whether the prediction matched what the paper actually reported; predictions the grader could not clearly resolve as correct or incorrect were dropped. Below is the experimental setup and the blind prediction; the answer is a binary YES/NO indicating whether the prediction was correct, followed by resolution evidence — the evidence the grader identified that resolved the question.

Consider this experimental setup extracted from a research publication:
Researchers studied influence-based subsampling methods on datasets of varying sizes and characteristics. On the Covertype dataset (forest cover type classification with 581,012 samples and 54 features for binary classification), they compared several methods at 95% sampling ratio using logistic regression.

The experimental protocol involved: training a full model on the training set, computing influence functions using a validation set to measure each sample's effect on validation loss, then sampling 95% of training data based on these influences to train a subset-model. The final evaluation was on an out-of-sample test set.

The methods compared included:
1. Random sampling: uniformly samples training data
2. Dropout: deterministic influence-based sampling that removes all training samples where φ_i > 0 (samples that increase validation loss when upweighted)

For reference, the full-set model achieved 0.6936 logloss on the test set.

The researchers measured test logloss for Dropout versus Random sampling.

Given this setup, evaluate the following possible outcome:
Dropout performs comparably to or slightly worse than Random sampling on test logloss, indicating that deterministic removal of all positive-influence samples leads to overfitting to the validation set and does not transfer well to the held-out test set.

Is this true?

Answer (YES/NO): NO